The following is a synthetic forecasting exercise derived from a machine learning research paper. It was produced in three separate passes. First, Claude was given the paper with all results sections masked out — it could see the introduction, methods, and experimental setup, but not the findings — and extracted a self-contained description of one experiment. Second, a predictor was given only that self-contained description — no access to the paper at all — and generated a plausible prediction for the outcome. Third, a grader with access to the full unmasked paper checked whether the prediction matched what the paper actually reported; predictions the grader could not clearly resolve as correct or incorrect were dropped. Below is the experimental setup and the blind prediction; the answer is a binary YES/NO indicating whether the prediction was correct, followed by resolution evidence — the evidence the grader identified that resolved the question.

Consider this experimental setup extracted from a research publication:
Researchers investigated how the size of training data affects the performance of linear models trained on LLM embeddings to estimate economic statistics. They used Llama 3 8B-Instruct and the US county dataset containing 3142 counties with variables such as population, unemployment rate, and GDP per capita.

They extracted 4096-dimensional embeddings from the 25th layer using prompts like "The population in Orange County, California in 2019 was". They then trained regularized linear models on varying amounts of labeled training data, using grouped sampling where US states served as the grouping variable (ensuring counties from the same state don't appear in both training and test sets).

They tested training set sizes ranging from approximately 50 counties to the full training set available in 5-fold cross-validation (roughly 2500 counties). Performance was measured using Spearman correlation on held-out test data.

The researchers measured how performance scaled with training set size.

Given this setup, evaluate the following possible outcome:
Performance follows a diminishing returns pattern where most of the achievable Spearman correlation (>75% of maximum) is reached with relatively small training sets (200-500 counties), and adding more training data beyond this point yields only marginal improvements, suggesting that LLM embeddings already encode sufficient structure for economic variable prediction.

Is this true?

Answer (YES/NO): NO